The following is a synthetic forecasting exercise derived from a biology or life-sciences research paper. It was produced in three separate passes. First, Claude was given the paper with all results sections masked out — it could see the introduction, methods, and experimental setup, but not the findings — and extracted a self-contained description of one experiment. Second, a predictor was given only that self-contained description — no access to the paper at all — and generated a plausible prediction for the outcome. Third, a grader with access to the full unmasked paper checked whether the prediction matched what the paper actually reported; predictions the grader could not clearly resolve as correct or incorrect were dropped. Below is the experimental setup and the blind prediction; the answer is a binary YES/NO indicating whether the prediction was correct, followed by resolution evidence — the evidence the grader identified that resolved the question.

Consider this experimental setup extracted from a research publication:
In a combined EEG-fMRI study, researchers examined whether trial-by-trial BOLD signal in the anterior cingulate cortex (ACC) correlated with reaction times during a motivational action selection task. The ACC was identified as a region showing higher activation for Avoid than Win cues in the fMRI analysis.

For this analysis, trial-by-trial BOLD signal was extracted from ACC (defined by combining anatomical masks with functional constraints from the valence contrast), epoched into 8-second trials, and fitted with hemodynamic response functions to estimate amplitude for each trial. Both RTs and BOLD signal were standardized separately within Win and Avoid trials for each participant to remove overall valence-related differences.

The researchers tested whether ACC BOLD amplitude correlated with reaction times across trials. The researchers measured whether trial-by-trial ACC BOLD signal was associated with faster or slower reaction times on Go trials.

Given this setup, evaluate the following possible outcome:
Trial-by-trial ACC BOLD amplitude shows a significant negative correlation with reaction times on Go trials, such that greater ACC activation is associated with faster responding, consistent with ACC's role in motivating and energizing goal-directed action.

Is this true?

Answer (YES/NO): NO